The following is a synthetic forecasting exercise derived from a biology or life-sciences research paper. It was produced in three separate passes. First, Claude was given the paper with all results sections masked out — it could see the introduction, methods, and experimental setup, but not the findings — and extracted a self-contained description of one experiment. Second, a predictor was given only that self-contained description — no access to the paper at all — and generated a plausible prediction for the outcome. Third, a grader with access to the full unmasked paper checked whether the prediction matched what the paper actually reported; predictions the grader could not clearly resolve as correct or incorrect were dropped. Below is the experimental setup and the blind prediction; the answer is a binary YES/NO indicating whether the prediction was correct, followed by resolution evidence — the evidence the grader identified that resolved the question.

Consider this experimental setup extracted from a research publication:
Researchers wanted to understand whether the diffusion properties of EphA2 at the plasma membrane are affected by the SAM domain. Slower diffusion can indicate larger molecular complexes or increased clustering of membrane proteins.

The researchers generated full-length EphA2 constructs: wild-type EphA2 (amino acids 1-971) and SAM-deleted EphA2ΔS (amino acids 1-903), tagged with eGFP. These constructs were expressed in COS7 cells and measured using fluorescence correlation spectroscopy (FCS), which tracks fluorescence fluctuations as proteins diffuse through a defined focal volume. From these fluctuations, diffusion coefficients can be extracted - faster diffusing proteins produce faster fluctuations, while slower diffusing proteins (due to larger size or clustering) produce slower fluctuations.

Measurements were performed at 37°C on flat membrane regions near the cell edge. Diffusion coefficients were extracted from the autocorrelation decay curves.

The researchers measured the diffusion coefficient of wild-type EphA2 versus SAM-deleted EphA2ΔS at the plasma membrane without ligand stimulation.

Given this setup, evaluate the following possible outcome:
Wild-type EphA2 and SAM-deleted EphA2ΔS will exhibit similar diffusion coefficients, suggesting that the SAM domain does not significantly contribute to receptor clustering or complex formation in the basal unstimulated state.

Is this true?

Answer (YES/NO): NO